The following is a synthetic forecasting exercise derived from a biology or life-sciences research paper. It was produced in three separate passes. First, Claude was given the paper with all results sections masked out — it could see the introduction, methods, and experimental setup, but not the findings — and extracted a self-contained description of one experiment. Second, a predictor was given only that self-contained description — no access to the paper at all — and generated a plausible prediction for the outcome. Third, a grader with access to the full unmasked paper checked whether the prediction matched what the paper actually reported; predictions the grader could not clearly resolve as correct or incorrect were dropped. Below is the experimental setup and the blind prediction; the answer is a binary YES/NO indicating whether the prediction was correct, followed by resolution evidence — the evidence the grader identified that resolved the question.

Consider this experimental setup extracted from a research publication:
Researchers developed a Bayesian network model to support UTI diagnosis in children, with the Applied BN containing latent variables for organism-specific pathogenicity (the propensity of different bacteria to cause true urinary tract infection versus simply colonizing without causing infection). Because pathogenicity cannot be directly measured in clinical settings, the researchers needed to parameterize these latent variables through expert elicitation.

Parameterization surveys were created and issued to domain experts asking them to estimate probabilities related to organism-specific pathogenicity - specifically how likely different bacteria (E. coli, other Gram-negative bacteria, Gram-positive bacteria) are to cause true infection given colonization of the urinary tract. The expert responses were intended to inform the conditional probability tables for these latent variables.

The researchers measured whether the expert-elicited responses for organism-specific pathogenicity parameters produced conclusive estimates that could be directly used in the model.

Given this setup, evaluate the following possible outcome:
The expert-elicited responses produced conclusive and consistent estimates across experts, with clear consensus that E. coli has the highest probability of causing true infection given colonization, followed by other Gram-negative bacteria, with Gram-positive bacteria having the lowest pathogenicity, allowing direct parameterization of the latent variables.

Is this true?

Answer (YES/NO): NO